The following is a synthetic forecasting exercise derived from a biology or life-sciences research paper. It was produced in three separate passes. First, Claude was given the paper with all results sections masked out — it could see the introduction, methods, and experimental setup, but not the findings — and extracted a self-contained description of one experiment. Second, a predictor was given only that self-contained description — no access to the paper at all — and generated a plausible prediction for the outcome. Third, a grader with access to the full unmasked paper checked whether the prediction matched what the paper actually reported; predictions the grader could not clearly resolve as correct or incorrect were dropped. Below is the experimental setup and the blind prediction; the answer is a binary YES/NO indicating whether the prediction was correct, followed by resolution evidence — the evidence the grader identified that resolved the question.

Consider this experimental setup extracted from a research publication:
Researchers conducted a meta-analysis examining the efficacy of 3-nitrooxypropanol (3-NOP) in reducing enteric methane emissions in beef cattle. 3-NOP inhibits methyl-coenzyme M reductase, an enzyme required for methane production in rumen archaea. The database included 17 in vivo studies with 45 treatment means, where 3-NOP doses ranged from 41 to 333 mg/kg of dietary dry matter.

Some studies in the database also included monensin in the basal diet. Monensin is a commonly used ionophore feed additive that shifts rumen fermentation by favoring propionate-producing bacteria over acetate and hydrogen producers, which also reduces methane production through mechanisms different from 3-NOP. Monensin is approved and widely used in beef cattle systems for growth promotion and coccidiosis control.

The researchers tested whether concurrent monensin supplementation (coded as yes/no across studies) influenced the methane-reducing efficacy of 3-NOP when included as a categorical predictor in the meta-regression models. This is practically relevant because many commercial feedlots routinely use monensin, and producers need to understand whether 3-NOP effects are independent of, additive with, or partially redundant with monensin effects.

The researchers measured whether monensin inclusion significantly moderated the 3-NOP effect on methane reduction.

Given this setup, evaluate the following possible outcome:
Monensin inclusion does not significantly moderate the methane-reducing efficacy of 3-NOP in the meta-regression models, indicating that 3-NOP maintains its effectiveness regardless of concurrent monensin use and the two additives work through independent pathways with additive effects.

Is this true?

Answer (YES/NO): NO